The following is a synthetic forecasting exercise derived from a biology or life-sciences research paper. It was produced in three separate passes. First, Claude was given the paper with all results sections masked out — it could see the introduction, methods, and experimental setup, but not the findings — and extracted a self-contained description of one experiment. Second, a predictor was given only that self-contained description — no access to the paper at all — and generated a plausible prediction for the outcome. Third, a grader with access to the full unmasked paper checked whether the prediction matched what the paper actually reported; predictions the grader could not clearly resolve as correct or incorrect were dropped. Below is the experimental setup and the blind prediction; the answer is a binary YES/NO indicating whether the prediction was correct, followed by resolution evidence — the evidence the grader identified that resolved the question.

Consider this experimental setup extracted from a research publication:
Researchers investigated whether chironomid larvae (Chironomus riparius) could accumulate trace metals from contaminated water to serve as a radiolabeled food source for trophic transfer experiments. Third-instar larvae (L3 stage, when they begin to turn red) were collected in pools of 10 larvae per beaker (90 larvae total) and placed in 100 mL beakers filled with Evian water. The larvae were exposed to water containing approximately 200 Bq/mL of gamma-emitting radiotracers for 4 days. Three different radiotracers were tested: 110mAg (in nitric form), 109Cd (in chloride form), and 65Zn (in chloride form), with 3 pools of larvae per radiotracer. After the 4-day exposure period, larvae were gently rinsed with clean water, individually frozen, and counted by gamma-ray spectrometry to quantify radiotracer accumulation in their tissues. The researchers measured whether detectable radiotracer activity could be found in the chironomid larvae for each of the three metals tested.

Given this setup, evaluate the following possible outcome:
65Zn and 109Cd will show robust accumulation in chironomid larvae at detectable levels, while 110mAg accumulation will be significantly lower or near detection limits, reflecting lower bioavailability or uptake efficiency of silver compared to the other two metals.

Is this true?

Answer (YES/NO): NO